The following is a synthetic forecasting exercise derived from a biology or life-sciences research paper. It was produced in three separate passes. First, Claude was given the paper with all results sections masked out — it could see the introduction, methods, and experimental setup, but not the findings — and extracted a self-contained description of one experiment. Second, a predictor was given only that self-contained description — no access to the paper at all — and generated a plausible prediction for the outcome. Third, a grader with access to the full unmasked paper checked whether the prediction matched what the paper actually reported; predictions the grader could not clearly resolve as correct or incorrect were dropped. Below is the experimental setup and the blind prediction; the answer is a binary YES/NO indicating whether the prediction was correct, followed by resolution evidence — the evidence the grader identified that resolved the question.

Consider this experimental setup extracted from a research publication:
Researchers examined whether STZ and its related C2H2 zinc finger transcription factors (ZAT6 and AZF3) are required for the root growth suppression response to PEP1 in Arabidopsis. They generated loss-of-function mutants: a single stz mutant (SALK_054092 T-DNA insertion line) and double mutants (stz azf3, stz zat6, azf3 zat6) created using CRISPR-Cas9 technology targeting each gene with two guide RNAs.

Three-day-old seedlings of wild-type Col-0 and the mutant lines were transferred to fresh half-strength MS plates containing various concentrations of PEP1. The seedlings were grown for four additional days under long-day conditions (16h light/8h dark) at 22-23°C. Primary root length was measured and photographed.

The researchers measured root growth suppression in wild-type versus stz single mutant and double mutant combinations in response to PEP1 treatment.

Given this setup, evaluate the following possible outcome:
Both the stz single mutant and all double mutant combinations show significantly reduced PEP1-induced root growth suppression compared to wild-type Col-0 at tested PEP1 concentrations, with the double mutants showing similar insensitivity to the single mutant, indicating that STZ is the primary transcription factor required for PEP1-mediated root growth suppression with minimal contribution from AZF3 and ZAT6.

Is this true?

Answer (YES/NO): NO